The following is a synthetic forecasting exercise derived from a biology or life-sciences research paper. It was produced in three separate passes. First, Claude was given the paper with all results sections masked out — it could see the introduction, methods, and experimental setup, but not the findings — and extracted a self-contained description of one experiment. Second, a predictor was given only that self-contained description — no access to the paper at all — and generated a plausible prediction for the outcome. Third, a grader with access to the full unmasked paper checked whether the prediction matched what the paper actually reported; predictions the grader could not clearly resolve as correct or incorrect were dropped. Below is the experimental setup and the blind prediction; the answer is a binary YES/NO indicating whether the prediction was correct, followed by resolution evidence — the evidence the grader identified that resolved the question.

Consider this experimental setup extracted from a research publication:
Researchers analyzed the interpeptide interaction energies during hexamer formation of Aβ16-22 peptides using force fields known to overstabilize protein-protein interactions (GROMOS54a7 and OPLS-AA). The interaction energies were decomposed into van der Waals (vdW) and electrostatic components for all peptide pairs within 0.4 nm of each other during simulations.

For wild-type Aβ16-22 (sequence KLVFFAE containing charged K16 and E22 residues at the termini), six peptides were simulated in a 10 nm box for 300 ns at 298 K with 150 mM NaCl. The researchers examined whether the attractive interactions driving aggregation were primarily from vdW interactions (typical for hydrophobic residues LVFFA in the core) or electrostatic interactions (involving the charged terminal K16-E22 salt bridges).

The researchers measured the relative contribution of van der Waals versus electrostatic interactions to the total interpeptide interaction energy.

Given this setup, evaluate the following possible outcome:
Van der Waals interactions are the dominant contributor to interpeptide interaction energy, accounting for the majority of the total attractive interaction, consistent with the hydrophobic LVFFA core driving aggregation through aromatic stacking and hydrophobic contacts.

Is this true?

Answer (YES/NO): NO